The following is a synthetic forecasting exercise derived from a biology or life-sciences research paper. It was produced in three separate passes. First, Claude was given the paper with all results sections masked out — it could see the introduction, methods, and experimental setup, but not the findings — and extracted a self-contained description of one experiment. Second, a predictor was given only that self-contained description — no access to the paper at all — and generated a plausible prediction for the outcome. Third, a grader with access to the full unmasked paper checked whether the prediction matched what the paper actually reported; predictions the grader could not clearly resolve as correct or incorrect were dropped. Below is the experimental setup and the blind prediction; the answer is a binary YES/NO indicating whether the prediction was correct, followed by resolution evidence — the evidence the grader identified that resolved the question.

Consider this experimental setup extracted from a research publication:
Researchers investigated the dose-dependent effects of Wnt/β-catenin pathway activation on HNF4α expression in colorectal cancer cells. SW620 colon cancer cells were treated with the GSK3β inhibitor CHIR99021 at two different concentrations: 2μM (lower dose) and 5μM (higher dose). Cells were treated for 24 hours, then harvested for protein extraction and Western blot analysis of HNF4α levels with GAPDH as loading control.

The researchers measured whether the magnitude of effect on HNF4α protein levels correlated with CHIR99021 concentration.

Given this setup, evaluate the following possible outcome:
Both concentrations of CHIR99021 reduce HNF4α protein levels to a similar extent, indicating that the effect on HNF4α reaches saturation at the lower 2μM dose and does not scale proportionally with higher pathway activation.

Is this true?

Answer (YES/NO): NO